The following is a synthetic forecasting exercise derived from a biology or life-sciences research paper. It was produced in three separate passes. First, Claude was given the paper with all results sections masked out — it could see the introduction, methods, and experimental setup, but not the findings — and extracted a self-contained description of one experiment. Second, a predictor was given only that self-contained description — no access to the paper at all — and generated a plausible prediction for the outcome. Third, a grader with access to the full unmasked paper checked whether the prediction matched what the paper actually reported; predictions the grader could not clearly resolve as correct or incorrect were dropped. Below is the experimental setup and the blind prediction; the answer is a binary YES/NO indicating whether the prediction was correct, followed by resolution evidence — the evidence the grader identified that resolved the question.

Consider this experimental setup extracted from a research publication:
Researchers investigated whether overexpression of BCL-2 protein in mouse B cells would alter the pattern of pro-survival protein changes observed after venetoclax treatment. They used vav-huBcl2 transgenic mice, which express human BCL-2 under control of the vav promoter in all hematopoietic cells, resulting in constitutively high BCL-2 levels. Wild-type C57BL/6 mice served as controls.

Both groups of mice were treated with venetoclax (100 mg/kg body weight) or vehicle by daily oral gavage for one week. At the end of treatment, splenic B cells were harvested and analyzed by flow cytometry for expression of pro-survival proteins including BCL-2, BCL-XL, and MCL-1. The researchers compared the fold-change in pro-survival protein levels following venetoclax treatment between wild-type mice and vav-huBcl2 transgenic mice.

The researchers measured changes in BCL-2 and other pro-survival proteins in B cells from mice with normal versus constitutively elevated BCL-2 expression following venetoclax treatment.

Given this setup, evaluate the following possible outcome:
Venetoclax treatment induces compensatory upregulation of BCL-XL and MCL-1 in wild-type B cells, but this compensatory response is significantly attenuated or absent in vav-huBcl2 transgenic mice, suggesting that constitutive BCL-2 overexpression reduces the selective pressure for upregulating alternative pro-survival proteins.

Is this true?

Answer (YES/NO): NO